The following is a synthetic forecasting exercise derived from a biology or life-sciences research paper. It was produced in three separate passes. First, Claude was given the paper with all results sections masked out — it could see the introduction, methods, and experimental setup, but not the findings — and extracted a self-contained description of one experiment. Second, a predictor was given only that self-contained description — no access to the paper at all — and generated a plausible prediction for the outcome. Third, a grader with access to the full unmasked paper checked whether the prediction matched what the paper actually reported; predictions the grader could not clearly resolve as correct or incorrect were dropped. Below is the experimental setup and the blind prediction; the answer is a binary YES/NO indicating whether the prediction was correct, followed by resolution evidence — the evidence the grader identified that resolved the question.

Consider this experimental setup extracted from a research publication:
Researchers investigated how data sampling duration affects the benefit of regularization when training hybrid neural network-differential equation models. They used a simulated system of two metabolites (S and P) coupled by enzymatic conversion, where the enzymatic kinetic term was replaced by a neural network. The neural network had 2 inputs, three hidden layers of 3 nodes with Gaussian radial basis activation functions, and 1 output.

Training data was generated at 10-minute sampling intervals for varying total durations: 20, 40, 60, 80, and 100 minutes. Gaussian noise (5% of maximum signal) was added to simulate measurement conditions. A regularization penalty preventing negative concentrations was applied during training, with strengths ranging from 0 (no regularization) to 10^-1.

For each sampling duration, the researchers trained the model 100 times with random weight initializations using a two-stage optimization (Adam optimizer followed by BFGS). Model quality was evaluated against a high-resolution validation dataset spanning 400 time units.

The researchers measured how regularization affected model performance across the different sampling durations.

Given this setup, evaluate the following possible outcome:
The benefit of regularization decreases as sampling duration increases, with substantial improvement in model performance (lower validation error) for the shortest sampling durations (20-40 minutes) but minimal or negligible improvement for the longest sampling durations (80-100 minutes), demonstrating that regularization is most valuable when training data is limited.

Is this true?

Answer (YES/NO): YES